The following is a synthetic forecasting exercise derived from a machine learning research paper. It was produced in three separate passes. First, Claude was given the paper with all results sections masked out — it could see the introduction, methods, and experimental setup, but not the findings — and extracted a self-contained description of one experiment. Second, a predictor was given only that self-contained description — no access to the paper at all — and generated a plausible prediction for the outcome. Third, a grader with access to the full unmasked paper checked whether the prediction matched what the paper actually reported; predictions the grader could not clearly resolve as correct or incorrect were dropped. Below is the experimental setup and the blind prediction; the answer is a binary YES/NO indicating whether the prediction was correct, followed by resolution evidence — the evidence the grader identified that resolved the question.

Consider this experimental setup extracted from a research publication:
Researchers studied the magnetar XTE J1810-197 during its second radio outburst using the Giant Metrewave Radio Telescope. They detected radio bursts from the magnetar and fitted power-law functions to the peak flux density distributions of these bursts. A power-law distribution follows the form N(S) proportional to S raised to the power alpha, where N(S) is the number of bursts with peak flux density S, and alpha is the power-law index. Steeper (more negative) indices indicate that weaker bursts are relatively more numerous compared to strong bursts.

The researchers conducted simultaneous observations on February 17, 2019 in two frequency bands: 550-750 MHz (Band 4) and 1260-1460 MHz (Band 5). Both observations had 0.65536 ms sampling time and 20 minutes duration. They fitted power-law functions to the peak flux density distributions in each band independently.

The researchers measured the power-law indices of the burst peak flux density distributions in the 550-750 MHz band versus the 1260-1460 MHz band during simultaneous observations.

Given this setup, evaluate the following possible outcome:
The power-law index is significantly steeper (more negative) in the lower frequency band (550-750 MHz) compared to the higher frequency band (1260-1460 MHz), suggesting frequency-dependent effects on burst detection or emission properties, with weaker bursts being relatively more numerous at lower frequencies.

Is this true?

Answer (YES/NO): YES